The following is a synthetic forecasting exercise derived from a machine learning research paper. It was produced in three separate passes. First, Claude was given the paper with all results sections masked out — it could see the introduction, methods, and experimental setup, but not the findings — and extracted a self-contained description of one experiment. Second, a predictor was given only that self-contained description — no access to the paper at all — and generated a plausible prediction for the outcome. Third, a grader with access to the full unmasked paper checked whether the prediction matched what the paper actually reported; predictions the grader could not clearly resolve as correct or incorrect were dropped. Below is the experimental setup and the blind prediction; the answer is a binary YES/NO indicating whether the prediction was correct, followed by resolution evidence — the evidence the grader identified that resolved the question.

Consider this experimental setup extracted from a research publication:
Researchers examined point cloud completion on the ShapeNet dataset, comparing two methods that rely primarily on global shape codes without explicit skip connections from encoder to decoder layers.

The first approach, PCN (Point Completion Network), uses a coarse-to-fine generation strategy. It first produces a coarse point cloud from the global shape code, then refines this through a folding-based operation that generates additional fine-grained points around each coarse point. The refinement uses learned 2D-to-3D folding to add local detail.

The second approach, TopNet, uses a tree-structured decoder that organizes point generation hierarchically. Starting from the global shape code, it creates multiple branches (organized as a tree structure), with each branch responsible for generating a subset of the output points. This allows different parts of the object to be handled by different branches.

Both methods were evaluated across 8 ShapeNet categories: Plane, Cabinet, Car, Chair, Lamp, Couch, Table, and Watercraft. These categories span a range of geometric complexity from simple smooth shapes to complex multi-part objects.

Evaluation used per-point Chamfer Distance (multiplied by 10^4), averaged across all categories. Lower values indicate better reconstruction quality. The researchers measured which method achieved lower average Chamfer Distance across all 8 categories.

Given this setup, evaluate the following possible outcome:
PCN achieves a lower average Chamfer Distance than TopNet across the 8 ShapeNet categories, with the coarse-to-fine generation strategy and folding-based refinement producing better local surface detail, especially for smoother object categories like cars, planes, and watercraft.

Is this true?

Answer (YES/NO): NO